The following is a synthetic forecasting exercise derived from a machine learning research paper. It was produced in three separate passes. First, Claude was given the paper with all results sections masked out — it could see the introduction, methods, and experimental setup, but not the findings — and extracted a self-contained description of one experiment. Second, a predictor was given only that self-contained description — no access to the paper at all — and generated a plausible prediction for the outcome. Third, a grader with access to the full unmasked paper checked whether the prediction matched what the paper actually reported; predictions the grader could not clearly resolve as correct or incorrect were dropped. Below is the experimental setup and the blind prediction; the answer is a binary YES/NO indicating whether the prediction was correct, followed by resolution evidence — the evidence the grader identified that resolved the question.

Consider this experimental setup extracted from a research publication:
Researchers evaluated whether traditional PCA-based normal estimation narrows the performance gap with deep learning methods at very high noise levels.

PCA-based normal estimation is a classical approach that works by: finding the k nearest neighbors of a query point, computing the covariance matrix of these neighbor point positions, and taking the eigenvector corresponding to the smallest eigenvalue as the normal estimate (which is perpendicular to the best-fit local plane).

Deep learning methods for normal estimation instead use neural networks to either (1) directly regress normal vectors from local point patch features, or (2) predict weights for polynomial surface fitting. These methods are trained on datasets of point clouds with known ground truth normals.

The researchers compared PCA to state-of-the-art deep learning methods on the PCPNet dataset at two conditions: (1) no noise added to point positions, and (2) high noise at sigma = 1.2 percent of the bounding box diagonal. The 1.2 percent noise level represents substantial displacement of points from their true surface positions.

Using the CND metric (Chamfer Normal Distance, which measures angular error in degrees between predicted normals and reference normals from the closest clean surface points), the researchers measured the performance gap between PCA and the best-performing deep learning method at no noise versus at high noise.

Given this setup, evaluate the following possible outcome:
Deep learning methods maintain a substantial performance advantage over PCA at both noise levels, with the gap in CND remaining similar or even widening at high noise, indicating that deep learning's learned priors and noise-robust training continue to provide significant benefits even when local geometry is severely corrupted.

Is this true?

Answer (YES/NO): YES